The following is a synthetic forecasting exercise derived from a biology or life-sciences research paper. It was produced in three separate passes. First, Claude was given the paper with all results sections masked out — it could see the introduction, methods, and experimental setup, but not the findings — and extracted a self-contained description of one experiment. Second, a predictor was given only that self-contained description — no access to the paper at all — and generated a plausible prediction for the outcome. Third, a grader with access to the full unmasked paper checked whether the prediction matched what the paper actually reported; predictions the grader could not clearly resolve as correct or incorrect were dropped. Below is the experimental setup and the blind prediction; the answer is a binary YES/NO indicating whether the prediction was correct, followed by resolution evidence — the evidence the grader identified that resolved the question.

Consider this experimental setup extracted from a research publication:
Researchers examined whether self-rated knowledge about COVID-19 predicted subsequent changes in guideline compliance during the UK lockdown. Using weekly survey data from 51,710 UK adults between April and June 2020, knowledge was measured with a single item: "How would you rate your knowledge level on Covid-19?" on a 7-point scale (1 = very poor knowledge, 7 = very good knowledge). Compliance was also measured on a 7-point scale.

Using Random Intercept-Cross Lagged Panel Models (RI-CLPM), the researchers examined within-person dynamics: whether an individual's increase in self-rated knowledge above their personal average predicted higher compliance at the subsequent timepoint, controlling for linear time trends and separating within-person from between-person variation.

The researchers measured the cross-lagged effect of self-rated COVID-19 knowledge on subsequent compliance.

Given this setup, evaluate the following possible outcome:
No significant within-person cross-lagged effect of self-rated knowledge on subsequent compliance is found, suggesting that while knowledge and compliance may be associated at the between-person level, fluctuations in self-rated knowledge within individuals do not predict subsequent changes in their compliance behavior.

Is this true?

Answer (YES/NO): YES